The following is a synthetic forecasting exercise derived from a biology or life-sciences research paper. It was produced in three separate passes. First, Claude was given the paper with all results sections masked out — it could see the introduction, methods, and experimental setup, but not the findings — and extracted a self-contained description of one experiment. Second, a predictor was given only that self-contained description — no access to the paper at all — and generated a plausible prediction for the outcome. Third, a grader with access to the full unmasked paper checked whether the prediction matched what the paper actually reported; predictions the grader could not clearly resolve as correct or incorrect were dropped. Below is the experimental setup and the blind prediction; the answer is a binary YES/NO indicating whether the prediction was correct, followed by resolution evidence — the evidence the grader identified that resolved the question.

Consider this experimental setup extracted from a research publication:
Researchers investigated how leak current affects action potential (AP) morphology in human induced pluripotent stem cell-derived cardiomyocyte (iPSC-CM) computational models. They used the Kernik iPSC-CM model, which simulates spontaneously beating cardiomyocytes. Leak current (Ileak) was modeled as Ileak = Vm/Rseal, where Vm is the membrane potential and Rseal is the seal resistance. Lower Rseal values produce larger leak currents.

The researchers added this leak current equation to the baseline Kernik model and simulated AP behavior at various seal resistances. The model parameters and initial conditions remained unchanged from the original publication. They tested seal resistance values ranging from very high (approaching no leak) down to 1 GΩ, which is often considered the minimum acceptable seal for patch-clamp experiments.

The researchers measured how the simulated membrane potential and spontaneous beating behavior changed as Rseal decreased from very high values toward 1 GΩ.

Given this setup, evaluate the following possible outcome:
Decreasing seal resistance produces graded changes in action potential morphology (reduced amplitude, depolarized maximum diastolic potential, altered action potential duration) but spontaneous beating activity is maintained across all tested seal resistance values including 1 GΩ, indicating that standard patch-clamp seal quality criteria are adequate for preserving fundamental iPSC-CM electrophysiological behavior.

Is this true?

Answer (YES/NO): NO